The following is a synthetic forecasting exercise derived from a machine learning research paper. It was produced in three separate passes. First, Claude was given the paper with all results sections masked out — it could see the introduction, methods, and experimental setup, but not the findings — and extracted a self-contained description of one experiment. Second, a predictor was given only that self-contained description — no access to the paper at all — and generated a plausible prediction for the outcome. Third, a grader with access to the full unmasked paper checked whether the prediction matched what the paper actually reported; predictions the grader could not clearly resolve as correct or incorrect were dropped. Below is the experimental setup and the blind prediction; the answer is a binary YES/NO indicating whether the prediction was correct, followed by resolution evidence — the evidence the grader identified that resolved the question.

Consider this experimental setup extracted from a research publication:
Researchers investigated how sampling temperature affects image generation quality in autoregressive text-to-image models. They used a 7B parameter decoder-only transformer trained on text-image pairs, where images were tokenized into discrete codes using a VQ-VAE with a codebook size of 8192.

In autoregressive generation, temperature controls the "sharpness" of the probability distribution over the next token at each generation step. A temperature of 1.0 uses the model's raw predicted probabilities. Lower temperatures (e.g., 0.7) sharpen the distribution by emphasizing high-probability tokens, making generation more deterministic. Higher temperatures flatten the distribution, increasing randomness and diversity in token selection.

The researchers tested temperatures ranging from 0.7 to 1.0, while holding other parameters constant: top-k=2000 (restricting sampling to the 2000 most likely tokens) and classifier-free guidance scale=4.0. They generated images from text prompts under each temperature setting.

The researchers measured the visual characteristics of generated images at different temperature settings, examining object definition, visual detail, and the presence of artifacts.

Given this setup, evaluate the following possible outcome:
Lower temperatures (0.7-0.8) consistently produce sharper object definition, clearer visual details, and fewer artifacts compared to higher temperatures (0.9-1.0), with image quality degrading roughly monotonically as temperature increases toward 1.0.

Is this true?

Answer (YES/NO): NO